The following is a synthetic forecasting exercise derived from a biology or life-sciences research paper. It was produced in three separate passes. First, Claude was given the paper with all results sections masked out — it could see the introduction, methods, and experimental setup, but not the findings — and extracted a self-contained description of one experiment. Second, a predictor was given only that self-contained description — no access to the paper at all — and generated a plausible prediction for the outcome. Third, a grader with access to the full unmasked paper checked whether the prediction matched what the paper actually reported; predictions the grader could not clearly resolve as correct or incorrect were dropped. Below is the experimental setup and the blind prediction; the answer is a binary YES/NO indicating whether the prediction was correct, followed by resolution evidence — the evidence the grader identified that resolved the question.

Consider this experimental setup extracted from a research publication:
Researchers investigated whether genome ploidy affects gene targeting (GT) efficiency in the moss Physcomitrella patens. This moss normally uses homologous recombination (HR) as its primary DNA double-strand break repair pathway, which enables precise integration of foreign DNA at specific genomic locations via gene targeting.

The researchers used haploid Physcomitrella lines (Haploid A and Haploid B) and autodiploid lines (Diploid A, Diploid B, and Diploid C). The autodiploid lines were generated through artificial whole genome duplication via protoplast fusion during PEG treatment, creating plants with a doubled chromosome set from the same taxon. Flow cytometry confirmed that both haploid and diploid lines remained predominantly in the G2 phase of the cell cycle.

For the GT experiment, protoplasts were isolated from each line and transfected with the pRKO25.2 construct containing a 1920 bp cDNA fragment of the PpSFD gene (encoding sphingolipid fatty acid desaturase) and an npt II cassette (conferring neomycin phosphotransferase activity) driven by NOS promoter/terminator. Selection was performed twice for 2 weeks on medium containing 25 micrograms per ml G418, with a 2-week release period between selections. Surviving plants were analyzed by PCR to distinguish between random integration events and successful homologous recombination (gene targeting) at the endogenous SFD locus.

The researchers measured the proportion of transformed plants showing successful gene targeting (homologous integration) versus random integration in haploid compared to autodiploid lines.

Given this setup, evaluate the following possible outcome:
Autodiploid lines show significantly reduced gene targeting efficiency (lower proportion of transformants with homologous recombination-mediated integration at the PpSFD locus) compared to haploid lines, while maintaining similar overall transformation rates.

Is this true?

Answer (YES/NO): YES